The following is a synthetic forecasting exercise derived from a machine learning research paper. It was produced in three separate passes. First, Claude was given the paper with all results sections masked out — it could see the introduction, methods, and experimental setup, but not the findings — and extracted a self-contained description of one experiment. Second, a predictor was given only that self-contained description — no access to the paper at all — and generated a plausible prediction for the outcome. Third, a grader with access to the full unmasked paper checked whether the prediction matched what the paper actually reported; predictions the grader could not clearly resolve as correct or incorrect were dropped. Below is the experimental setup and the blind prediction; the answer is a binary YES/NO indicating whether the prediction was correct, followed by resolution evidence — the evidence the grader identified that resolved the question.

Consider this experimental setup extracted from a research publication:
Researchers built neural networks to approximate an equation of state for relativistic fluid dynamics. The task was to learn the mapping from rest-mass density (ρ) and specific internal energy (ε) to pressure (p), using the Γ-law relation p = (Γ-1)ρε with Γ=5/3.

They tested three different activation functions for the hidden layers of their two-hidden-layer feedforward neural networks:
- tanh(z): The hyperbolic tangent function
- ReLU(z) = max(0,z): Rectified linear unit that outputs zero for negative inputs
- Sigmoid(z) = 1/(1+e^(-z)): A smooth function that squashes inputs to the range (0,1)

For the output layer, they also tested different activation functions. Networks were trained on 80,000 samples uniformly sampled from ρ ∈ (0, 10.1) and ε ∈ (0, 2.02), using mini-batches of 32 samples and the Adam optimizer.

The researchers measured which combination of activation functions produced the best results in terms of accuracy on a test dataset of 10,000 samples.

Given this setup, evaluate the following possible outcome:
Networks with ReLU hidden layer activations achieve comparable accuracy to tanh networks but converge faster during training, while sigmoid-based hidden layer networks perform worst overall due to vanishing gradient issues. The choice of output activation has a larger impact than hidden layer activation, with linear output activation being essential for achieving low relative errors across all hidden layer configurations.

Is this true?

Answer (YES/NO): NO